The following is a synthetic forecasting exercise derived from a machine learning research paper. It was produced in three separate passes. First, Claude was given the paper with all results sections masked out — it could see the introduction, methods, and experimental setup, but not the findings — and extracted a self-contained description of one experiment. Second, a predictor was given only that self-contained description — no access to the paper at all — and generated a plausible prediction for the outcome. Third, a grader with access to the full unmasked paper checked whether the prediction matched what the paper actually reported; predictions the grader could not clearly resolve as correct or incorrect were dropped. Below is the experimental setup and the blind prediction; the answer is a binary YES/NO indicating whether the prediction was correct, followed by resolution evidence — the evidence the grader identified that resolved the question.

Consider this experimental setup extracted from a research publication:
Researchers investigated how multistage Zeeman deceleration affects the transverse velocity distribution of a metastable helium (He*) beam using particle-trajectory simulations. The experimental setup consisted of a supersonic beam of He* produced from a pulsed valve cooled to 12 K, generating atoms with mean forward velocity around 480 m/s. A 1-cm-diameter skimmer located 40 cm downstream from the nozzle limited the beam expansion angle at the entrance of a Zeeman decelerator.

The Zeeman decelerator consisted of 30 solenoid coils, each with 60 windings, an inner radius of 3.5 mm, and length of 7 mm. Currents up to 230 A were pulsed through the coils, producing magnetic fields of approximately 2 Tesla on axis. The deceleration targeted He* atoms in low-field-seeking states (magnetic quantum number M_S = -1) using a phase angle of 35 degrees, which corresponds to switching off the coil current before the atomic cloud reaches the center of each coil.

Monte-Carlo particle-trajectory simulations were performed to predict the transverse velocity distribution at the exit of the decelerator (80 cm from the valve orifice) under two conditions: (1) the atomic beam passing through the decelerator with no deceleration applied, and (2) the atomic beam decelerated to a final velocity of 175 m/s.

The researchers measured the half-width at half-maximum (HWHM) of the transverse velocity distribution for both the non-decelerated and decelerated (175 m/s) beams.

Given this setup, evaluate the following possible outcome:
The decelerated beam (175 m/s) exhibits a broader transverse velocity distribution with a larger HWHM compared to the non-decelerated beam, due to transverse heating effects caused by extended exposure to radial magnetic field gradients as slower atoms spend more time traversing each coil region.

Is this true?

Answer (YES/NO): YES